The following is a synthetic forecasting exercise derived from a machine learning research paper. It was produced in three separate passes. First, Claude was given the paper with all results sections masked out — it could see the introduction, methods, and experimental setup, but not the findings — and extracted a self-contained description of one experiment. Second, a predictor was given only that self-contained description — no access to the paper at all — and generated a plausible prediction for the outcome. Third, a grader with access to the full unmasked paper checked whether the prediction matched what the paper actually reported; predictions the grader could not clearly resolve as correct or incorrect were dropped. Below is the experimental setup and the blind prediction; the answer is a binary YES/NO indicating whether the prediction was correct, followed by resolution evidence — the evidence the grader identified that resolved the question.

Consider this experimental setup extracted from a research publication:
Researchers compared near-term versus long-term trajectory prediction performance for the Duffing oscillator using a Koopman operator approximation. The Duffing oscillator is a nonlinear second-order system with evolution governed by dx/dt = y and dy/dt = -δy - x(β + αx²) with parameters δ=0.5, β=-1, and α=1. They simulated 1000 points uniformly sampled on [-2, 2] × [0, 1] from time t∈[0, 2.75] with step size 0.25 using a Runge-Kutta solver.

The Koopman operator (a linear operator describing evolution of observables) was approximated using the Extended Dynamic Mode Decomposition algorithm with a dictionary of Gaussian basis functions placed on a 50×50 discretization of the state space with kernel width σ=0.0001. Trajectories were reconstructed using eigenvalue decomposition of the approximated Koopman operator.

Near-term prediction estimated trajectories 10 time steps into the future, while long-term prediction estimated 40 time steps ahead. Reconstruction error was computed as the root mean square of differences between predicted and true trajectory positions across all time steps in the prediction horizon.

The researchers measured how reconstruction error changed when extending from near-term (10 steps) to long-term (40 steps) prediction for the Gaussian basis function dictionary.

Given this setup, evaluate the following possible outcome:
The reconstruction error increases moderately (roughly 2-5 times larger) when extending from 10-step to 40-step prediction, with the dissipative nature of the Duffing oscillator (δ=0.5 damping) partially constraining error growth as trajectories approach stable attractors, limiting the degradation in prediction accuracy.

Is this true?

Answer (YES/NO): NO